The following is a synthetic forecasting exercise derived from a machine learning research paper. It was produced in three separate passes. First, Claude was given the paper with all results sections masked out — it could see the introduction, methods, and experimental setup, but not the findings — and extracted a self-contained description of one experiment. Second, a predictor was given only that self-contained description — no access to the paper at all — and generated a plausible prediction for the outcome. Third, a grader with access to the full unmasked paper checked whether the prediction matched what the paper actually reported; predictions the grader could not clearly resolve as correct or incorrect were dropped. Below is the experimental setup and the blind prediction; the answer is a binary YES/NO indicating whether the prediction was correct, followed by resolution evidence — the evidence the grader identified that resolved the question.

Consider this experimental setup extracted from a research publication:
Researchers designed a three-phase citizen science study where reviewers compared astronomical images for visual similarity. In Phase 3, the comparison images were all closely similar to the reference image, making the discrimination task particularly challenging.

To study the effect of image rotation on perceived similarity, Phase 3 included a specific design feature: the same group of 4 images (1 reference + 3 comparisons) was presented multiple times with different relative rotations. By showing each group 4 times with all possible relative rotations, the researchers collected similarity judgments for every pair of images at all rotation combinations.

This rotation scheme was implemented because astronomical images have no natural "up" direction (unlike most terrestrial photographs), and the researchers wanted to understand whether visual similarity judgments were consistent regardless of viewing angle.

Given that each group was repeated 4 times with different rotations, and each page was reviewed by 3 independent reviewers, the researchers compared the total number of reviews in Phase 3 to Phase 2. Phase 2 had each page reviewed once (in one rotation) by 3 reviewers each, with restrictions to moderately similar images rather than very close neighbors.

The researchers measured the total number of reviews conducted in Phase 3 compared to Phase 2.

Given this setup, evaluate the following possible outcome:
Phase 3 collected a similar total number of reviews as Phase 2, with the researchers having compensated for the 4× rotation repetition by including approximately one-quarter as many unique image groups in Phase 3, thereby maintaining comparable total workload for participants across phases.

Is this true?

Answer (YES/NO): YES